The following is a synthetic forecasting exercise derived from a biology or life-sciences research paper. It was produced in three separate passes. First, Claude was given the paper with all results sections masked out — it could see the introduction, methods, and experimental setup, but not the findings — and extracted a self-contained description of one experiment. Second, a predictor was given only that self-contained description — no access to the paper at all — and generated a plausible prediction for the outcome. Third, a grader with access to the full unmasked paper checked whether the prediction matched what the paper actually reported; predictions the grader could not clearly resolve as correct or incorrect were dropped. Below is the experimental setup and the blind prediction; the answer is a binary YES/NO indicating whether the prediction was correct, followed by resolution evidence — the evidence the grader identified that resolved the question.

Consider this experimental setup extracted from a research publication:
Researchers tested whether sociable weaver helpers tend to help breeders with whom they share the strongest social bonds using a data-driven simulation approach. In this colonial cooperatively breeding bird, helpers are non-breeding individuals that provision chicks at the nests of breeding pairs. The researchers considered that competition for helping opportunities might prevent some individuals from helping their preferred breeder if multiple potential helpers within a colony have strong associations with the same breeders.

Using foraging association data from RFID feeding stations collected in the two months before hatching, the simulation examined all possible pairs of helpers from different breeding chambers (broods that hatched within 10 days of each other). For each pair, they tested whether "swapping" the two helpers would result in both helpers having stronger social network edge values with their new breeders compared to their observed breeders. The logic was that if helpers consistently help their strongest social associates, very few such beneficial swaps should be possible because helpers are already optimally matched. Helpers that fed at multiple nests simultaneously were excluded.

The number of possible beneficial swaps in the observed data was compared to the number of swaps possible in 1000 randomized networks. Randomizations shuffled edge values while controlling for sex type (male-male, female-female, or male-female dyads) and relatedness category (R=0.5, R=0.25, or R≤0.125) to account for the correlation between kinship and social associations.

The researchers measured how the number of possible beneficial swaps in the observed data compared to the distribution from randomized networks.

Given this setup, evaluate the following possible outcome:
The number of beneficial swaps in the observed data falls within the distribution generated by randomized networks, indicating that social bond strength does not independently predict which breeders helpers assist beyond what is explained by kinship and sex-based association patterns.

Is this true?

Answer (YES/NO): NO